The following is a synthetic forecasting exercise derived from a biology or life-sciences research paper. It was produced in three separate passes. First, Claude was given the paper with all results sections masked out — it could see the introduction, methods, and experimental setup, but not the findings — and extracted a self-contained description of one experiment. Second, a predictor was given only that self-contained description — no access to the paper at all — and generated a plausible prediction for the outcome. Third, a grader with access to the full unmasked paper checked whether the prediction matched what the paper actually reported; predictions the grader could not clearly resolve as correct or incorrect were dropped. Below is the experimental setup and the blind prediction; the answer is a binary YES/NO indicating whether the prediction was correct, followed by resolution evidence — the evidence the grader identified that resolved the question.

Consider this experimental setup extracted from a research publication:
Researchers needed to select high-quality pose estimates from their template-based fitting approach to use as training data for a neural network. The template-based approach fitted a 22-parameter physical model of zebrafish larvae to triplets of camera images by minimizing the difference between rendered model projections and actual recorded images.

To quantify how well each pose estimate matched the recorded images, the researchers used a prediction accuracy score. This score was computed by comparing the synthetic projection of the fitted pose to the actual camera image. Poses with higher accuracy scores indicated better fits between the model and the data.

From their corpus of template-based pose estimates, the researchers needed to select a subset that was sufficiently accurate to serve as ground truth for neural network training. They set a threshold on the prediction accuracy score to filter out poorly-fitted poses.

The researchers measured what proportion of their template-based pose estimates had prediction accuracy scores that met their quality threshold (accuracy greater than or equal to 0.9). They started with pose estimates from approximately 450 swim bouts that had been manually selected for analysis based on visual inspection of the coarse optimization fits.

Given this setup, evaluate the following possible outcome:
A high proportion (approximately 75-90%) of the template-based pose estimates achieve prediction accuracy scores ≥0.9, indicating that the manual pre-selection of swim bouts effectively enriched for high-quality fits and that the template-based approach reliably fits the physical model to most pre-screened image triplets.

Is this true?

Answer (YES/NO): YES